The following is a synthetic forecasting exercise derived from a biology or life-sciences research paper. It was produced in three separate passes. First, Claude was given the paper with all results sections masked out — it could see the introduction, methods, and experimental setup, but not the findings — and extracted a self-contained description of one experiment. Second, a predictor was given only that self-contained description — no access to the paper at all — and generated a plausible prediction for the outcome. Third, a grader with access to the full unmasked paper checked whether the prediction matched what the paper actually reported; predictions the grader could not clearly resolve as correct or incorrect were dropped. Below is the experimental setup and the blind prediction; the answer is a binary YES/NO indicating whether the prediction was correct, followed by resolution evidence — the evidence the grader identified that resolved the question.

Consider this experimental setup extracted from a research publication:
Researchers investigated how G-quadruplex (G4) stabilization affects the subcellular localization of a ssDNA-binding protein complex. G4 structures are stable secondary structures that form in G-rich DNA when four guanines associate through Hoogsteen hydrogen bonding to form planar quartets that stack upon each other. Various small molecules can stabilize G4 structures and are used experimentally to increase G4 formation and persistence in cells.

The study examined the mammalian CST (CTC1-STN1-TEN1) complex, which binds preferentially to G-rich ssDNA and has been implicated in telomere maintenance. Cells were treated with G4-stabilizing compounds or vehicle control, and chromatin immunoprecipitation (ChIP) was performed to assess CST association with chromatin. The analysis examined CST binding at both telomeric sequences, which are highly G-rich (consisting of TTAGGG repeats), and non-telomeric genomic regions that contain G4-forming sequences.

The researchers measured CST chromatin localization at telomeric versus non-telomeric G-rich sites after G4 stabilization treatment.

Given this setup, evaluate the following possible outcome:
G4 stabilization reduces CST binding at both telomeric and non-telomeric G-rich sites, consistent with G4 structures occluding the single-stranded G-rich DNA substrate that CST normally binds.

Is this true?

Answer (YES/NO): NO